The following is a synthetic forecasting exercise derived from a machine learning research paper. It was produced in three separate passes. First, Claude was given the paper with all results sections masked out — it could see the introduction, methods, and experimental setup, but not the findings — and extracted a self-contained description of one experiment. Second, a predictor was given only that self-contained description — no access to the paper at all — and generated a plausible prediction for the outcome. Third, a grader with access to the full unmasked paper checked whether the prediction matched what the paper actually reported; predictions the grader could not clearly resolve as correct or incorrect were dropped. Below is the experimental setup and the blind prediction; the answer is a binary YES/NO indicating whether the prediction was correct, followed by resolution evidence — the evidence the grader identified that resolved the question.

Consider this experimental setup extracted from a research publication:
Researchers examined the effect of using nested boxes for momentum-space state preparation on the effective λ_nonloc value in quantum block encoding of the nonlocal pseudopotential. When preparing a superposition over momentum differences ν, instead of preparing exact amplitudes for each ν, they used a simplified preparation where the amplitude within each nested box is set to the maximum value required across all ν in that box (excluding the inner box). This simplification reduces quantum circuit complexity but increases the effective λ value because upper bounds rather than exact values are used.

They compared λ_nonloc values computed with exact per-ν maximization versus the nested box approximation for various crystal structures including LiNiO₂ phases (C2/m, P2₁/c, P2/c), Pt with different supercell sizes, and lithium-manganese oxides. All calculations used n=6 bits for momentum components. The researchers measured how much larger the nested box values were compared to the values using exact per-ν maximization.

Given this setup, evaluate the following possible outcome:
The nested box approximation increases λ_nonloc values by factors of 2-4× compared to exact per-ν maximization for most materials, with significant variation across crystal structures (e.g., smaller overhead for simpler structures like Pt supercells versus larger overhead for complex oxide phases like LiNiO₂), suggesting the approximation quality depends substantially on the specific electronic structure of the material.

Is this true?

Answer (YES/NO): NO